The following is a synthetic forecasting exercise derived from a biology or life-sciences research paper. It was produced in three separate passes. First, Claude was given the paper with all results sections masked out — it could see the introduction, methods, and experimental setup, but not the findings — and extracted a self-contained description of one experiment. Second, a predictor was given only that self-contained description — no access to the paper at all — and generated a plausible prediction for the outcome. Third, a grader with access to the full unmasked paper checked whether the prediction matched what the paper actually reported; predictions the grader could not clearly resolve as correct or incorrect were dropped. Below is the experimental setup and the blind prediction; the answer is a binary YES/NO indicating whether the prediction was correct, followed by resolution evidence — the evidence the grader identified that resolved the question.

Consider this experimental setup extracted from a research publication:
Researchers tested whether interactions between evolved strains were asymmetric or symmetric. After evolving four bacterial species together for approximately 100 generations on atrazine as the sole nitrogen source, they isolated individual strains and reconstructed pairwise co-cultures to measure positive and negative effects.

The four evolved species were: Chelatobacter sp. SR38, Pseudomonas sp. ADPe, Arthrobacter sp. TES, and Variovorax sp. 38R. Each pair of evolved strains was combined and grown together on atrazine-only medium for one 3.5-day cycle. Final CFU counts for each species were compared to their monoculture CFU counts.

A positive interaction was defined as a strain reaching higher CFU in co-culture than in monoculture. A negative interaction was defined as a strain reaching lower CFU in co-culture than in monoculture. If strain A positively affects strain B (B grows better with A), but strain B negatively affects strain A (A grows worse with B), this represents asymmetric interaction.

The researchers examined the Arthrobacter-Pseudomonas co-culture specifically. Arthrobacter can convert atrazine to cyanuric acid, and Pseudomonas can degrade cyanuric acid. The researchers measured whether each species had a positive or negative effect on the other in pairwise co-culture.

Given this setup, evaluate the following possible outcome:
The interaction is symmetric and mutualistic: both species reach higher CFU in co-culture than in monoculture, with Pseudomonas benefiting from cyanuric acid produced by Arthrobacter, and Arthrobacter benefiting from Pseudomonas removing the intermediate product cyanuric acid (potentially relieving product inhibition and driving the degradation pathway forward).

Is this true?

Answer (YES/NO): NO